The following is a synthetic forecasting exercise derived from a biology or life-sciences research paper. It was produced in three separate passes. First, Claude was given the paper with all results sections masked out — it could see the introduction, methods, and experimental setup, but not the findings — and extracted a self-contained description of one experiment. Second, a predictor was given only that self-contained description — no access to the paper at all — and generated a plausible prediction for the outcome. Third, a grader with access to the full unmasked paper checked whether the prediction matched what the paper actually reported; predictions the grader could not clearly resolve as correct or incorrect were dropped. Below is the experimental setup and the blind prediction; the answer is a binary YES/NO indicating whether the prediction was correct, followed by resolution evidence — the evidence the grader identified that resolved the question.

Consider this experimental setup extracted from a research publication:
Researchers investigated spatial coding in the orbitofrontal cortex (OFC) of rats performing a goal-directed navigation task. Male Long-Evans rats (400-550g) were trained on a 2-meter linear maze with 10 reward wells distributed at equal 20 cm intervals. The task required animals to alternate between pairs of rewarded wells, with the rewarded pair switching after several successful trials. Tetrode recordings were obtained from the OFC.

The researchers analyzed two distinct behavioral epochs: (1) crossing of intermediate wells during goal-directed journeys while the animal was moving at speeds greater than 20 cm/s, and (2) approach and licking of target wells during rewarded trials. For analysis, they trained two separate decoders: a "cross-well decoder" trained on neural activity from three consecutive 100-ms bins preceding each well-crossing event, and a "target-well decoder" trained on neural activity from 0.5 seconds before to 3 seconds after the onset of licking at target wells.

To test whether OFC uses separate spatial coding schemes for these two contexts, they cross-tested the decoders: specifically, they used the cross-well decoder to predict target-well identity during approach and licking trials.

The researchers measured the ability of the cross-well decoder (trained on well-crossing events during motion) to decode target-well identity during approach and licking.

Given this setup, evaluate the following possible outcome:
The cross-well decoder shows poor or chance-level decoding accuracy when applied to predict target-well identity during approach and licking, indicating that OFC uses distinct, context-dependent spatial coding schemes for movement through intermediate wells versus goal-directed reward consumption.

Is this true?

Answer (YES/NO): YES